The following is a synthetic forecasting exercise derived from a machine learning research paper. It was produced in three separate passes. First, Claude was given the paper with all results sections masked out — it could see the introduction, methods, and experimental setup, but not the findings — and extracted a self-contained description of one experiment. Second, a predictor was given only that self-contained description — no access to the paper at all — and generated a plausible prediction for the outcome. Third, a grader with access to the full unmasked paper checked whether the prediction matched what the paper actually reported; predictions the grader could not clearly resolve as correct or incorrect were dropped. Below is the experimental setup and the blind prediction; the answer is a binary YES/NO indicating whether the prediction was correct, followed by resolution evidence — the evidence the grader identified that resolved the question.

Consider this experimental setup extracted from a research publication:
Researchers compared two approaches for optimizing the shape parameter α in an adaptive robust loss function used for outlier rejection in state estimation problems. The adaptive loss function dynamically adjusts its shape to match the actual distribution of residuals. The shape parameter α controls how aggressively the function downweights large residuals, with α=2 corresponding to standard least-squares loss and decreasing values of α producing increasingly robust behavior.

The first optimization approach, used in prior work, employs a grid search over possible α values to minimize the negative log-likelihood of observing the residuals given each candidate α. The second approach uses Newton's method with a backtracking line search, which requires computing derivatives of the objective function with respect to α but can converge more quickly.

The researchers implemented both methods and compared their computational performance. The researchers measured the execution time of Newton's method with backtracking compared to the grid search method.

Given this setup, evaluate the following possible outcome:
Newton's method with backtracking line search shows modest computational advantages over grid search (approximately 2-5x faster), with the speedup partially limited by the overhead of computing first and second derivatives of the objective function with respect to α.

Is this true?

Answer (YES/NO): NO